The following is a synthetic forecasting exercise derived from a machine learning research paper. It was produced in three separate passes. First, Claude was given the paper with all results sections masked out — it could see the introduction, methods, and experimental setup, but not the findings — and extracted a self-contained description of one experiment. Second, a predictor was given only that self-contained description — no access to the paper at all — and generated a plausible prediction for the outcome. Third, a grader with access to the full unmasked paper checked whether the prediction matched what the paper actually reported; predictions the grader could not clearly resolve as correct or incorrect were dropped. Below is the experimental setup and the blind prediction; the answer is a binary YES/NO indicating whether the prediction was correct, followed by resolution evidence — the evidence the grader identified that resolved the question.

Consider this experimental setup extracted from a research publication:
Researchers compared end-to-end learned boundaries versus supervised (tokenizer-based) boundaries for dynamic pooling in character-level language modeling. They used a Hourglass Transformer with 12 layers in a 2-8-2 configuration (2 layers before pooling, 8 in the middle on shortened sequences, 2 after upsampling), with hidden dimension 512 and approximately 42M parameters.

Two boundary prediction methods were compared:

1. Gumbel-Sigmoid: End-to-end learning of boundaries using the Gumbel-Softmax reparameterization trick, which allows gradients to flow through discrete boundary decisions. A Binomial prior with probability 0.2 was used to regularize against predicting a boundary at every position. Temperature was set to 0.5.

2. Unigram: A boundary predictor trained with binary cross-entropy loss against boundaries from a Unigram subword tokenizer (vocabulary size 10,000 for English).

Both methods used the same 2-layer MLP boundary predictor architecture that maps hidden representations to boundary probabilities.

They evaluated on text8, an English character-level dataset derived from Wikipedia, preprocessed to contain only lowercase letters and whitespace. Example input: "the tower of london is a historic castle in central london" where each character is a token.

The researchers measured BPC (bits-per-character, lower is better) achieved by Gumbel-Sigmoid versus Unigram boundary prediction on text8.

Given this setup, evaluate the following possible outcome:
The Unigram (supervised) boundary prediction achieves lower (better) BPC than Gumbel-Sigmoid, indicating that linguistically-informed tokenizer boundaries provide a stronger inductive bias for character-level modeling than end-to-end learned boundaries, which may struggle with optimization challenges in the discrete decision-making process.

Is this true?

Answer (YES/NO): YES